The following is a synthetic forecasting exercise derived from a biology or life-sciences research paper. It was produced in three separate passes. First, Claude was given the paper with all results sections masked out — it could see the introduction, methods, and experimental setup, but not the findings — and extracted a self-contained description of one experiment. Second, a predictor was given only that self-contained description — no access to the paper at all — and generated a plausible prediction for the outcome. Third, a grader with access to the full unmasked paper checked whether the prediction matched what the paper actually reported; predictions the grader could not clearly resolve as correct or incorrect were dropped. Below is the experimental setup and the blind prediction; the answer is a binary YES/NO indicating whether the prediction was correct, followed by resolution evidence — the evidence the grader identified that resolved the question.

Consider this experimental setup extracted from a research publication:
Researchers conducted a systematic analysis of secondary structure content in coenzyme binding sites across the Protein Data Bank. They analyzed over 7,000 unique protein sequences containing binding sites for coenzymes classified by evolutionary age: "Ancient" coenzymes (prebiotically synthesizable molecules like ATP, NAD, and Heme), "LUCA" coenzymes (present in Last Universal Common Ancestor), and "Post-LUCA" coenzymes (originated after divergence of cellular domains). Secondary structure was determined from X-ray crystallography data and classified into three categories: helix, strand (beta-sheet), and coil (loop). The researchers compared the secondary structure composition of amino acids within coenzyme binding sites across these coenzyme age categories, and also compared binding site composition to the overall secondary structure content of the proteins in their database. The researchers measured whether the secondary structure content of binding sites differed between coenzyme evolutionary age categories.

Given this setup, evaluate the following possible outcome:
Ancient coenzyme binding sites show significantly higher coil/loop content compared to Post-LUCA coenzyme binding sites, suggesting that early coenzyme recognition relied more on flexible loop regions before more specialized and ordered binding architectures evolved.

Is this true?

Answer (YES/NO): NO